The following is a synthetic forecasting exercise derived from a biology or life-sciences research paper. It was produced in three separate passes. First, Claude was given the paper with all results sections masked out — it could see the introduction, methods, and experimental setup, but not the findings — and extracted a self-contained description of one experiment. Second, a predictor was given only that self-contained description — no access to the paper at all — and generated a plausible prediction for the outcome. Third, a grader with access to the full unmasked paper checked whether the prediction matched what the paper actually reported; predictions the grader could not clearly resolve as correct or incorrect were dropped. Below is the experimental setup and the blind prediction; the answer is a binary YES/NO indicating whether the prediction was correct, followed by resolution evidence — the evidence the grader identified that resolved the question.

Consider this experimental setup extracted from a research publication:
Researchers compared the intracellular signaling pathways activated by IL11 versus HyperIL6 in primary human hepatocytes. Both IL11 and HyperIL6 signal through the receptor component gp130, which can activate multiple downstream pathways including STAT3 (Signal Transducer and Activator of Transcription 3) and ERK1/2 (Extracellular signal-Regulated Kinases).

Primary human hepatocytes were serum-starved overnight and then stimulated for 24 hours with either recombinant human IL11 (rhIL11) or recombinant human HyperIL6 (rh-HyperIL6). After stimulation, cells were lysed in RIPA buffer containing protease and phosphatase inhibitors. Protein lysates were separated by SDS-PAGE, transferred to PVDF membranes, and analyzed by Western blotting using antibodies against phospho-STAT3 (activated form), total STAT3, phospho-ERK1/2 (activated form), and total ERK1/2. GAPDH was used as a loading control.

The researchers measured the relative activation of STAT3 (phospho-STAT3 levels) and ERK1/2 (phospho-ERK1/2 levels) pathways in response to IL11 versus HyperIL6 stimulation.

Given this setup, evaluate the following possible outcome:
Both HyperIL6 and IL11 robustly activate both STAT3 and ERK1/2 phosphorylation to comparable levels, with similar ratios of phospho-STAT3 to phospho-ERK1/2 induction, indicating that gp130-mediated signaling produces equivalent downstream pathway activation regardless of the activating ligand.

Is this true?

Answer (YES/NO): NO